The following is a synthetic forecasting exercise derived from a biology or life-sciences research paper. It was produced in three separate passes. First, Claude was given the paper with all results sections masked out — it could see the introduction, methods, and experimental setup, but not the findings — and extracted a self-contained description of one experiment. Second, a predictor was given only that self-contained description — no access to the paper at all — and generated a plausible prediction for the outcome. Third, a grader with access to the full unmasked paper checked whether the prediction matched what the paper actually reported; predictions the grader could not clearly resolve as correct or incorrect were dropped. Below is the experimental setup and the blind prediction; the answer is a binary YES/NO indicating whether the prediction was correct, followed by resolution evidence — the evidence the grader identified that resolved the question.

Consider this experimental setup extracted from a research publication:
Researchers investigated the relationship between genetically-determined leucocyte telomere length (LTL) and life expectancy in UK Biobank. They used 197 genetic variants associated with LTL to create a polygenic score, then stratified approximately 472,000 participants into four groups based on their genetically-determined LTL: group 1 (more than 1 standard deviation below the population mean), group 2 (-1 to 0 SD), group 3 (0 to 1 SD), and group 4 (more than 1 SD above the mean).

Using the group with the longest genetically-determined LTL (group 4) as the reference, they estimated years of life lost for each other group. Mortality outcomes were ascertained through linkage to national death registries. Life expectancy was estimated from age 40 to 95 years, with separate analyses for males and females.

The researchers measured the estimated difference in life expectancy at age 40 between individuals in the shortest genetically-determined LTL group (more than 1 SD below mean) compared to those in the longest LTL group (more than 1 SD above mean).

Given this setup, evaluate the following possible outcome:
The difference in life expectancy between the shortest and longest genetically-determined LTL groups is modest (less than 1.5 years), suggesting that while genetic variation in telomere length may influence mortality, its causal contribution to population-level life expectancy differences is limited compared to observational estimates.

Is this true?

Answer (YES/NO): NO